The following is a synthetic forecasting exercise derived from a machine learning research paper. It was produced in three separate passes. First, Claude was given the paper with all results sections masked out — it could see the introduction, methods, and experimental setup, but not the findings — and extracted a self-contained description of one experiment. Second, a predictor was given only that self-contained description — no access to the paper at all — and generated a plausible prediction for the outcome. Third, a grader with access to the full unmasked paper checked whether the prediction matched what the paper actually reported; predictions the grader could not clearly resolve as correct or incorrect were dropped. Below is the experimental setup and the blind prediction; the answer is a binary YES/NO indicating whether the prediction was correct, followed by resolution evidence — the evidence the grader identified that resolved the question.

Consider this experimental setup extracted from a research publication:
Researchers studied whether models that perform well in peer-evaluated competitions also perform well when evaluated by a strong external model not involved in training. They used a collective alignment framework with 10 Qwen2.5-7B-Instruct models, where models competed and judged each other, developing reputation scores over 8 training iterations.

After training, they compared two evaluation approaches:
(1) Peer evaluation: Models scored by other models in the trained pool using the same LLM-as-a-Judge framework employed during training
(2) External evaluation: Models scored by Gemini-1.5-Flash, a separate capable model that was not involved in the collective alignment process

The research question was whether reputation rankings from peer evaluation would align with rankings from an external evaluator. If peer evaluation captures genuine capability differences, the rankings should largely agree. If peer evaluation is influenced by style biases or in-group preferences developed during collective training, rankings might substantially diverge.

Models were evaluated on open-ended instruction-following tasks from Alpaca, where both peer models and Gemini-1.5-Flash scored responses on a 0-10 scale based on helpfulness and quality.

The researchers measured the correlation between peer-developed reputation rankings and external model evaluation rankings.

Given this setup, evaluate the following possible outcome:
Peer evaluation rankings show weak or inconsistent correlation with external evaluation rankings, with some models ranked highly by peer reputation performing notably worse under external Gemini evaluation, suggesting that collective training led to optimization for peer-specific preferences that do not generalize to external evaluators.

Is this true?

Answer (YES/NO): NO